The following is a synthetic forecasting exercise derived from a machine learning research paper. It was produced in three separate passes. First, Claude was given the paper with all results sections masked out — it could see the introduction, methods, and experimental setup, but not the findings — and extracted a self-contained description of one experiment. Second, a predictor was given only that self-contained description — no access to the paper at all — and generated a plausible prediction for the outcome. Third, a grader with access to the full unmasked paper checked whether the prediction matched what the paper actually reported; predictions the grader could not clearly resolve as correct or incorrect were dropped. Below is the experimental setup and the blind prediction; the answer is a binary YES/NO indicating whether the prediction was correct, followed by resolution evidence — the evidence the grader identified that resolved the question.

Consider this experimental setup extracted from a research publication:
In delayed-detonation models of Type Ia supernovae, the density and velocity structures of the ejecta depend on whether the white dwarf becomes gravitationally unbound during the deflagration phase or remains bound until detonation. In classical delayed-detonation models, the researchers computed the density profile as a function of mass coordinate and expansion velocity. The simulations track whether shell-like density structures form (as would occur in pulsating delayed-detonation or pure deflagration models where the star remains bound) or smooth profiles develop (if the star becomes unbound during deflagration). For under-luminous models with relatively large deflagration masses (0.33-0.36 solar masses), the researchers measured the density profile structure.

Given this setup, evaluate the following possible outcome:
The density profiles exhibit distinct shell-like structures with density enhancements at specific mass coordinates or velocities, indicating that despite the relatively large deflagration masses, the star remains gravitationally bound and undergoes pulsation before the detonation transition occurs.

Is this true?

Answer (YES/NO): NO